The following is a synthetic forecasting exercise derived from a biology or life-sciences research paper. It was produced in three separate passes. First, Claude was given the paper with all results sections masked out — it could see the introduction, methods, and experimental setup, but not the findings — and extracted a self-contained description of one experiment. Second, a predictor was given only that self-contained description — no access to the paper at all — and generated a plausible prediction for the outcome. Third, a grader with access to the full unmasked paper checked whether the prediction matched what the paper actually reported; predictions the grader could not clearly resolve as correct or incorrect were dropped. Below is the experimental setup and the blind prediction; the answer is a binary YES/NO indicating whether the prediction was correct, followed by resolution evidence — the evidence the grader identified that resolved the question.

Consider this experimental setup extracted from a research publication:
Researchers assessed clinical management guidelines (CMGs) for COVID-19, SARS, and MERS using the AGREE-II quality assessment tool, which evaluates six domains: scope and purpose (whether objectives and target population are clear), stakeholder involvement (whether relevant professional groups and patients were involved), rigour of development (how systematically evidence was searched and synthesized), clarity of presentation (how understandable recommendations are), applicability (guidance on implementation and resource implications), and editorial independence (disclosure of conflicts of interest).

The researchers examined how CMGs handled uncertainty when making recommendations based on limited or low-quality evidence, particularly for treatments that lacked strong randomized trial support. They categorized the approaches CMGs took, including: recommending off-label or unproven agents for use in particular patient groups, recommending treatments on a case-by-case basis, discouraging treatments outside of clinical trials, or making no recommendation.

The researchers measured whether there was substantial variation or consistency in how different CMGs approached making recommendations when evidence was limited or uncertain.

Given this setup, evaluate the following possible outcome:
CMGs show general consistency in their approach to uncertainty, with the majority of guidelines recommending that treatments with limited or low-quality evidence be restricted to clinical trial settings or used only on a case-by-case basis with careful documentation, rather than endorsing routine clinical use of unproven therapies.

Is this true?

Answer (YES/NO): NO